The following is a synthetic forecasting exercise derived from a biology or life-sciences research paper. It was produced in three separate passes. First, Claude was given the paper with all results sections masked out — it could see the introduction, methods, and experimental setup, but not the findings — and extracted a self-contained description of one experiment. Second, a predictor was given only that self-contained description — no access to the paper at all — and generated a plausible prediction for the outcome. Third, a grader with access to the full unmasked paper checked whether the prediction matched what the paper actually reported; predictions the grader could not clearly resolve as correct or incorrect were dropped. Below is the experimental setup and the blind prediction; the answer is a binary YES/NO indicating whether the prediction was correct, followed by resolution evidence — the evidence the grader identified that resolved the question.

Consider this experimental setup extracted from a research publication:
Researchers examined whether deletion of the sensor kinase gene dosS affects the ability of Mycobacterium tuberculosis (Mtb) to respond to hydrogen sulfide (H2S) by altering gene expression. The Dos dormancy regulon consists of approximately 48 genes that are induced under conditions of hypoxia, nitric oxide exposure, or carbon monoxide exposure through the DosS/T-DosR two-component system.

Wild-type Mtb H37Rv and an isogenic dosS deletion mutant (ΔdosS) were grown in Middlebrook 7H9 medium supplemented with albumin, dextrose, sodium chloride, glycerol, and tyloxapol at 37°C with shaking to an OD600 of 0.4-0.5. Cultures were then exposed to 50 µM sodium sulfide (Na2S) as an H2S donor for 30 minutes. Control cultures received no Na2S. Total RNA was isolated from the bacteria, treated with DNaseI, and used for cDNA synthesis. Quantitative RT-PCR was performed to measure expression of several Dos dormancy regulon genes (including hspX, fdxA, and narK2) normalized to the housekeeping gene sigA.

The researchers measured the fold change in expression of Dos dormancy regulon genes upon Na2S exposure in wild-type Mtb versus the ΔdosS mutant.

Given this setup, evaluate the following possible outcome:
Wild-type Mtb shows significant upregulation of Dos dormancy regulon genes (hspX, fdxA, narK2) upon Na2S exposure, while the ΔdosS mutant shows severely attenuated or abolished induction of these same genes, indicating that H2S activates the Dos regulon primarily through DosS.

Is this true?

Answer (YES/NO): YES